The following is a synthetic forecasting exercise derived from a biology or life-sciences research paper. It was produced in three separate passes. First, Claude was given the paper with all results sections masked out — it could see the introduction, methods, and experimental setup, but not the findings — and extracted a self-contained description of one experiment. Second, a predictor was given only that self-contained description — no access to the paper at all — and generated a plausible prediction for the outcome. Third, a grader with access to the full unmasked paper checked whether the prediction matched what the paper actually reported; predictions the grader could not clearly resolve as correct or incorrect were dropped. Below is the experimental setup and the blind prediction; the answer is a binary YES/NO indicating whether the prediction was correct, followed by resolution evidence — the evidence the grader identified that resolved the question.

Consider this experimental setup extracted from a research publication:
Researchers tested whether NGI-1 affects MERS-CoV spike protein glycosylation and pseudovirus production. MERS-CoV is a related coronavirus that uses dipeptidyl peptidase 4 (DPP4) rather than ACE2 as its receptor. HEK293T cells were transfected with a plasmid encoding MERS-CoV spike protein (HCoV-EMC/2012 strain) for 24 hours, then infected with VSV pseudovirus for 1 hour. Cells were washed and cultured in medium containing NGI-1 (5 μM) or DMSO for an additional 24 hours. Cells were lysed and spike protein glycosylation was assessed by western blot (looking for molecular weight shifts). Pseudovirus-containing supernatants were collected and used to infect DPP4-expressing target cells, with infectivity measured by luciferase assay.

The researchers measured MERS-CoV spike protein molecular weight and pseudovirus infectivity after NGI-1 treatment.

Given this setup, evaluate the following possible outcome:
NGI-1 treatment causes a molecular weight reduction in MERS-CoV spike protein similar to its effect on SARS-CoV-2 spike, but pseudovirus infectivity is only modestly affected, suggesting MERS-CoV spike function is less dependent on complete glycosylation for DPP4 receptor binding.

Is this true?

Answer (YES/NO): NO